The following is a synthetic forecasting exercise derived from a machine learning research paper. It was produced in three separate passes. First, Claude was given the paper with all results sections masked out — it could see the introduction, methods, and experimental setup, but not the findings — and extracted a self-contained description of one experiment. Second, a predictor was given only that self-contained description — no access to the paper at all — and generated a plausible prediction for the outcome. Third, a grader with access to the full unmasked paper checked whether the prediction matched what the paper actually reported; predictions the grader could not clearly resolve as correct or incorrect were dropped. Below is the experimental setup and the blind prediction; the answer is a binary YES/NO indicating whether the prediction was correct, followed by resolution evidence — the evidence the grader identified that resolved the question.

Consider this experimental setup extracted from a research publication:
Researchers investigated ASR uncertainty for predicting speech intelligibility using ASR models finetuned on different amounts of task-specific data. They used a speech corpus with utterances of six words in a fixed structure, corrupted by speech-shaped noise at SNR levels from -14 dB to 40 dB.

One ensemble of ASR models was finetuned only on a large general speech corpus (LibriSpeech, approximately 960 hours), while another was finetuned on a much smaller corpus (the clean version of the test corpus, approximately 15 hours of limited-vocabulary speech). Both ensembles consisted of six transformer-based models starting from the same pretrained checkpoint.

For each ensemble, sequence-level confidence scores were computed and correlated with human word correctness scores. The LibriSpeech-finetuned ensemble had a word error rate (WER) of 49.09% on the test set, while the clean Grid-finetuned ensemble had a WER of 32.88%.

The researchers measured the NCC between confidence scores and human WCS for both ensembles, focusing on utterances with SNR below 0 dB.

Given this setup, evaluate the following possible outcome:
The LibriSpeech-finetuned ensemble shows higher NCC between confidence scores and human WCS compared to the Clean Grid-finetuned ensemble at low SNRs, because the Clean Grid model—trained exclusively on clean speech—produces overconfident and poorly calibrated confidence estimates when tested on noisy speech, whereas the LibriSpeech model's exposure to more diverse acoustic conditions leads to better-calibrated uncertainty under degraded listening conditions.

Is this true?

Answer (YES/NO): YES